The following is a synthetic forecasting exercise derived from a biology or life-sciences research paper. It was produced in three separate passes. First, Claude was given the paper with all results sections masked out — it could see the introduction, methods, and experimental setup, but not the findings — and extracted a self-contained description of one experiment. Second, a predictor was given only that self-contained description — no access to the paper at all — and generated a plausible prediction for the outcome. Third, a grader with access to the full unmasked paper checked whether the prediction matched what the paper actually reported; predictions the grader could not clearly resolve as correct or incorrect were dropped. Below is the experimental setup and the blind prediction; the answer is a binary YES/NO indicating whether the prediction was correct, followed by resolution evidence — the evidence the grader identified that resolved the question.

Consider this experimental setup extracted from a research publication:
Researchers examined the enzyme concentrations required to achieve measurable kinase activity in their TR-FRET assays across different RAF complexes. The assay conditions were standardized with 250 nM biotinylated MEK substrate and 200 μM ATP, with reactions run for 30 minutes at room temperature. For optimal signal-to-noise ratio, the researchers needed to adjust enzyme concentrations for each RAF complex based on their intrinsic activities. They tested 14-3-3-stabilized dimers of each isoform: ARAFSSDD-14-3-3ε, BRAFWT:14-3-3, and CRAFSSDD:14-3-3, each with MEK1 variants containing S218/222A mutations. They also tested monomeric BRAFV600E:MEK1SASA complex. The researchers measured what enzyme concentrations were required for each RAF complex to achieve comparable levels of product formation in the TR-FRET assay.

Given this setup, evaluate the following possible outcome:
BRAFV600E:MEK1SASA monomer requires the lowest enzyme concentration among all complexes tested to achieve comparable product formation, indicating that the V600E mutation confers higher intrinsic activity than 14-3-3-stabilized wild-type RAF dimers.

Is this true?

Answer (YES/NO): NO